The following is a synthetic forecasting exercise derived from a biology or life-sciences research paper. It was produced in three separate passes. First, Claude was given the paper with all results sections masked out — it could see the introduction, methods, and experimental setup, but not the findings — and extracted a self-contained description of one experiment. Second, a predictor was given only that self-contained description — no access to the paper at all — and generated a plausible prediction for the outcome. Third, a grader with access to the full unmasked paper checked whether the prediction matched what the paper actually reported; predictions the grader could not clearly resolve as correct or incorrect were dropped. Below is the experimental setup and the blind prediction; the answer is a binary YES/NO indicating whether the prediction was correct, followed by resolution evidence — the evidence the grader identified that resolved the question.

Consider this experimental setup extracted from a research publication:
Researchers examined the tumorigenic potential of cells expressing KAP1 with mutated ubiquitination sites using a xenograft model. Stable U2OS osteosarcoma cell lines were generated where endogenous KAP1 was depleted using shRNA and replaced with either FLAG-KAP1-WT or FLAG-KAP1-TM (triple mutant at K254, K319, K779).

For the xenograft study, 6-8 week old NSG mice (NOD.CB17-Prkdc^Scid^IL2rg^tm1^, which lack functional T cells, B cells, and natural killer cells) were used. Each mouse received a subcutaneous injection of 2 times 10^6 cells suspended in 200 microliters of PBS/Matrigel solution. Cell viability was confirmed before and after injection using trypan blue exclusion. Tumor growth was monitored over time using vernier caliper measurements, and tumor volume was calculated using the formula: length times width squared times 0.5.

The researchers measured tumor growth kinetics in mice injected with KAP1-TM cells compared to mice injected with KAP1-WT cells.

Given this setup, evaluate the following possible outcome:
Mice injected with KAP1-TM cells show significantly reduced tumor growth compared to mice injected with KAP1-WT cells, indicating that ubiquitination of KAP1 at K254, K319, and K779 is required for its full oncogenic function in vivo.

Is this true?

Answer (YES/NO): YES